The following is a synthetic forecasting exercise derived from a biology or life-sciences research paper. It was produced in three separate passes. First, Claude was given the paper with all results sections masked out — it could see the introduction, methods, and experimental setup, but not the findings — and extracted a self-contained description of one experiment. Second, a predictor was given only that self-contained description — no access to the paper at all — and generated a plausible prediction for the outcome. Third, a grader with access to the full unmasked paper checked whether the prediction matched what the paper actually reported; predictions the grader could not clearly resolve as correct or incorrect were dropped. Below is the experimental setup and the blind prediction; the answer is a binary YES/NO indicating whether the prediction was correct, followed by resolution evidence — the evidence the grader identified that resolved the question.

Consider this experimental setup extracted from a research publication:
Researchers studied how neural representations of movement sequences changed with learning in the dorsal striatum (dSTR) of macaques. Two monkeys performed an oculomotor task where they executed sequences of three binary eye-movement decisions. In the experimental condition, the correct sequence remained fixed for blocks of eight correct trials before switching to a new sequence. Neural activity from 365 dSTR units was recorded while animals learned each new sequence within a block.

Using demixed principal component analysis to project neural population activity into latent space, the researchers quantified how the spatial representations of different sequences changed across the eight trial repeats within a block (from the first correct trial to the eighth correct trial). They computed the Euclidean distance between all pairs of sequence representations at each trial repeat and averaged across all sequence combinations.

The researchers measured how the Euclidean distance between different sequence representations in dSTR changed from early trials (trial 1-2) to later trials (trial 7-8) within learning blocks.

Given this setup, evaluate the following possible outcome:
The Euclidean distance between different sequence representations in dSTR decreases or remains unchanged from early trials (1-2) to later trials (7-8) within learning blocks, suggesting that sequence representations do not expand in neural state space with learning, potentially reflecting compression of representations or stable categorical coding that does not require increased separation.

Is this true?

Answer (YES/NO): NO